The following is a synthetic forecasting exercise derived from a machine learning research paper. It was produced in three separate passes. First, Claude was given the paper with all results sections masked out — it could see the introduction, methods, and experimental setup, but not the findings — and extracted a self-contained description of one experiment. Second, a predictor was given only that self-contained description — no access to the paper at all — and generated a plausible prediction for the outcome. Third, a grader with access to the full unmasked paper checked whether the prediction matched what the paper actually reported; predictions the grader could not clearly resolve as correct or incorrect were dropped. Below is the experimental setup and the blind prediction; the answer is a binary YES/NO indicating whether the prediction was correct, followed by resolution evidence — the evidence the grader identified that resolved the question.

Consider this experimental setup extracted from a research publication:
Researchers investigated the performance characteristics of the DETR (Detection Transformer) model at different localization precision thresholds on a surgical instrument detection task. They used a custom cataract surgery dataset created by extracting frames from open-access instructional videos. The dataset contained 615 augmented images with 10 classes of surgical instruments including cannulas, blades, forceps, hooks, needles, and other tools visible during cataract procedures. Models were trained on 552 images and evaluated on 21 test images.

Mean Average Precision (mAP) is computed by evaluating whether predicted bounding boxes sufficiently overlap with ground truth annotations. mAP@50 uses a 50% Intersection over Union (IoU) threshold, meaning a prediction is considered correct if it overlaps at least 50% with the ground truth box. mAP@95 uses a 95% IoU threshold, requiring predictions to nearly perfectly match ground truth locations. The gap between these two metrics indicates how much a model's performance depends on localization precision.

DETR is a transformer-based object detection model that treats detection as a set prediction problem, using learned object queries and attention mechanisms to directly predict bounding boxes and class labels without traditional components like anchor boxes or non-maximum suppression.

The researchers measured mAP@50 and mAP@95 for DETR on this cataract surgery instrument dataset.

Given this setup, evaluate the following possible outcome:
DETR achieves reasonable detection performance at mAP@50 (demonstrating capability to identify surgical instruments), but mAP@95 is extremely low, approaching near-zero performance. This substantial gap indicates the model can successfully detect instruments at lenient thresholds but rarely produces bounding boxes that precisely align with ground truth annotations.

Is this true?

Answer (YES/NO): NO